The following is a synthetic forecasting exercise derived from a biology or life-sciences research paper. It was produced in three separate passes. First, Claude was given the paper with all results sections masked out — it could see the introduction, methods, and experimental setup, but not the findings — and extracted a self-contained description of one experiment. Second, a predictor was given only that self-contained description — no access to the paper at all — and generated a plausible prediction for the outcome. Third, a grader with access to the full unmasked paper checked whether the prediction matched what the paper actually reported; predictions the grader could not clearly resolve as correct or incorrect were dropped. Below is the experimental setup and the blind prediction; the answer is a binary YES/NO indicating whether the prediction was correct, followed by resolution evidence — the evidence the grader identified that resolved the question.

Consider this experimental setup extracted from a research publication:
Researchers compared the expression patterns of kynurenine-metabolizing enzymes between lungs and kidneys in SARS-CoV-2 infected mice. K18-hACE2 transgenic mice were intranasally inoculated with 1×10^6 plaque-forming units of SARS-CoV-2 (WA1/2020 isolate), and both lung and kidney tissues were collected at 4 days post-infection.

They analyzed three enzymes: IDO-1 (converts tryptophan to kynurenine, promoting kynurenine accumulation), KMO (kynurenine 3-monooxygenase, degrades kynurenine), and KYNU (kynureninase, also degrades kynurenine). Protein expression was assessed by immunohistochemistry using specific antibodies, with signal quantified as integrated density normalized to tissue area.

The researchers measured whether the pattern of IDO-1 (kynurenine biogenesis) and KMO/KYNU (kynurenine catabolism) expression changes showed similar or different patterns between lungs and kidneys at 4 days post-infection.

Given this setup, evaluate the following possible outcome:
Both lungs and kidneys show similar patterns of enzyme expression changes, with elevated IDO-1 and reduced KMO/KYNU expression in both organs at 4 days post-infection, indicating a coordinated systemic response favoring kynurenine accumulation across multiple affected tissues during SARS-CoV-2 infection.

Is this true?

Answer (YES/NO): YES